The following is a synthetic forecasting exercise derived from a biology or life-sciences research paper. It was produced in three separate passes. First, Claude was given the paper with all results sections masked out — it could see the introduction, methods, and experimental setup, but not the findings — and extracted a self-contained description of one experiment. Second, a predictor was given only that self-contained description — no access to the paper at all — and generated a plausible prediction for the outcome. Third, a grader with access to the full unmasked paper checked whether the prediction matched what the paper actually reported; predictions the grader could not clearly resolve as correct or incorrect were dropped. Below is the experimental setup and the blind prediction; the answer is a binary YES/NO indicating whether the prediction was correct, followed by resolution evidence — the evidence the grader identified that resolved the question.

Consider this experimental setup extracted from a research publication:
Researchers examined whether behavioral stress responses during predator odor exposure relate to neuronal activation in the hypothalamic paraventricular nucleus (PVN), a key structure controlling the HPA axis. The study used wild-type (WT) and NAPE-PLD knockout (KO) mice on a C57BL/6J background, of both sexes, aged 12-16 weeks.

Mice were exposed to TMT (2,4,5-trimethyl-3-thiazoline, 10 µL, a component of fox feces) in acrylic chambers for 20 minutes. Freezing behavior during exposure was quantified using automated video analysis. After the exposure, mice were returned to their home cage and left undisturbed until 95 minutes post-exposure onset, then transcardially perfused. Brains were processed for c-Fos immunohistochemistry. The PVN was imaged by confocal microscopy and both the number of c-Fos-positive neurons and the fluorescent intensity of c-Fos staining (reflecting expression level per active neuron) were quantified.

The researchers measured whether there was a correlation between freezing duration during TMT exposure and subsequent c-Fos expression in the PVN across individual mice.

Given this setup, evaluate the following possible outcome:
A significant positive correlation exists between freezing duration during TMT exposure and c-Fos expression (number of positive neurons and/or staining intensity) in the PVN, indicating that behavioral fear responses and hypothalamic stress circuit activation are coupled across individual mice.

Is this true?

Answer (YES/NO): YES